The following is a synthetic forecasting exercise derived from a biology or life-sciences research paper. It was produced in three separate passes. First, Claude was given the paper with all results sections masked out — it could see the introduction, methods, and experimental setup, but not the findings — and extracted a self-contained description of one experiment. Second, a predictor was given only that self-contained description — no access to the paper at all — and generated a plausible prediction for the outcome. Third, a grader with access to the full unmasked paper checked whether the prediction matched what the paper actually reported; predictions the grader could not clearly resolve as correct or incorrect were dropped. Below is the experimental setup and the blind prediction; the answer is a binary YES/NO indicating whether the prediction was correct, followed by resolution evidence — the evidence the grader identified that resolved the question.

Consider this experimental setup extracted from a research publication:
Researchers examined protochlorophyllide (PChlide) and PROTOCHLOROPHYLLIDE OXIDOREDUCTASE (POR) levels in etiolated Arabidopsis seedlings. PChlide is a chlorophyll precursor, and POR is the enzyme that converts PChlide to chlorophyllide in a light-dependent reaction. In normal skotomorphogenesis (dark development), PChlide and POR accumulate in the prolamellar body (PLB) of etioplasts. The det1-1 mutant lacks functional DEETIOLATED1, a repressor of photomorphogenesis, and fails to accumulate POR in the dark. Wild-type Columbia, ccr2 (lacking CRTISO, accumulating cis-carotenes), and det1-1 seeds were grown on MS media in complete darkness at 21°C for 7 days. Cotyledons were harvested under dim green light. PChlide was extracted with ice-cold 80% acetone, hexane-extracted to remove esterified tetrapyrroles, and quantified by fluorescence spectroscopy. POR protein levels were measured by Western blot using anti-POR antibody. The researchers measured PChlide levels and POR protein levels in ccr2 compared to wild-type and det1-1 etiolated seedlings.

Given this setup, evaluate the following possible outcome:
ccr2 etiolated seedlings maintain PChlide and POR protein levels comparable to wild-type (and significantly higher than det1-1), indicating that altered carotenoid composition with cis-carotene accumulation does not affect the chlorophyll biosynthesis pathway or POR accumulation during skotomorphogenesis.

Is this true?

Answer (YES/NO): NO